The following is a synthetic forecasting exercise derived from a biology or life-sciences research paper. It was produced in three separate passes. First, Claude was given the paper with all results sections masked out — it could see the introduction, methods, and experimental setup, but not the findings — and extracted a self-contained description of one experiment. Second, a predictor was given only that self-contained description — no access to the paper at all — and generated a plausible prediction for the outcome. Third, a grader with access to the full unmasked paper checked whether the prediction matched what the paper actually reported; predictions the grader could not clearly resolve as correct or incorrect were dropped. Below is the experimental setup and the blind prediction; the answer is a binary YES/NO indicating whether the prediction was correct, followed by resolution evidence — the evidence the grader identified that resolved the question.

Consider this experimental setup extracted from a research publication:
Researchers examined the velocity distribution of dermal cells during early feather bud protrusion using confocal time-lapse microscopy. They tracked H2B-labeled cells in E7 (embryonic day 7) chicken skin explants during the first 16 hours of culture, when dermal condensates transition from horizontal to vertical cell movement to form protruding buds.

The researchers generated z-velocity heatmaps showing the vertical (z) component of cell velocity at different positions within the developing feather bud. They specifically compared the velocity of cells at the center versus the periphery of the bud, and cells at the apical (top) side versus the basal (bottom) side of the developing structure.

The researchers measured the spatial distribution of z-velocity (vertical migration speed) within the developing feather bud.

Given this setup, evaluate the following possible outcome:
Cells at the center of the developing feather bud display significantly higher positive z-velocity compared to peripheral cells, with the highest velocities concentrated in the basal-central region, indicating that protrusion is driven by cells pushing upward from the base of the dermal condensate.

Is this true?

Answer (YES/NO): NO